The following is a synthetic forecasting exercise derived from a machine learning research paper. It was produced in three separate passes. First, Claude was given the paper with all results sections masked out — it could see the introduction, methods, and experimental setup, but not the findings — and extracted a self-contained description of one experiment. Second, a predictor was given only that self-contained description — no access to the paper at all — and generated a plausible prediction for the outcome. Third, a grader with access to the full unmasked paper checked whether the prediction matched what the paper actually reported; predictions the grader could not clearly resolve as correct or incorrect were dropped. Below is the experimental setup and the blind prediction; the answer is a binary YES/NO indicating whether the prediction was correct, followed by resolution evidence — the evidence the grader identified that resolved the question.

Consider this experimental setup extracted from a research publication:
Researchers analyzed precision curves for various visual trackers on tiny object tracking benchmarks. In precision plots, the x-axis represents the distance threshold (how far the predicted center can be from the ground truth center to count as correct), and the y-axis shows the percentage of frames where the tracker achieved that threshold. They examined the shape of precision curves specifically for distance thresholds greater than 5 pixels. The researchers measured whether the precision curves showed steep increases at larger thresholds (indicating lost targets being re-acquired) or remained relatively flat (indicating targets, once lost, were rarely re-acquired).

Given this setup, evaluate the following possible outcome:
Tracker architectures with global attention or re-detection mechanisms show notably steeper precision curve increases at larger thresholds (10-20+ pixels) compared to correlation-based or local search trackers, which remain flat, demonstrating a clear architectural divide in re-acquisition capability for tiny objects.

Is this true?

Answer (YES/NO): NO